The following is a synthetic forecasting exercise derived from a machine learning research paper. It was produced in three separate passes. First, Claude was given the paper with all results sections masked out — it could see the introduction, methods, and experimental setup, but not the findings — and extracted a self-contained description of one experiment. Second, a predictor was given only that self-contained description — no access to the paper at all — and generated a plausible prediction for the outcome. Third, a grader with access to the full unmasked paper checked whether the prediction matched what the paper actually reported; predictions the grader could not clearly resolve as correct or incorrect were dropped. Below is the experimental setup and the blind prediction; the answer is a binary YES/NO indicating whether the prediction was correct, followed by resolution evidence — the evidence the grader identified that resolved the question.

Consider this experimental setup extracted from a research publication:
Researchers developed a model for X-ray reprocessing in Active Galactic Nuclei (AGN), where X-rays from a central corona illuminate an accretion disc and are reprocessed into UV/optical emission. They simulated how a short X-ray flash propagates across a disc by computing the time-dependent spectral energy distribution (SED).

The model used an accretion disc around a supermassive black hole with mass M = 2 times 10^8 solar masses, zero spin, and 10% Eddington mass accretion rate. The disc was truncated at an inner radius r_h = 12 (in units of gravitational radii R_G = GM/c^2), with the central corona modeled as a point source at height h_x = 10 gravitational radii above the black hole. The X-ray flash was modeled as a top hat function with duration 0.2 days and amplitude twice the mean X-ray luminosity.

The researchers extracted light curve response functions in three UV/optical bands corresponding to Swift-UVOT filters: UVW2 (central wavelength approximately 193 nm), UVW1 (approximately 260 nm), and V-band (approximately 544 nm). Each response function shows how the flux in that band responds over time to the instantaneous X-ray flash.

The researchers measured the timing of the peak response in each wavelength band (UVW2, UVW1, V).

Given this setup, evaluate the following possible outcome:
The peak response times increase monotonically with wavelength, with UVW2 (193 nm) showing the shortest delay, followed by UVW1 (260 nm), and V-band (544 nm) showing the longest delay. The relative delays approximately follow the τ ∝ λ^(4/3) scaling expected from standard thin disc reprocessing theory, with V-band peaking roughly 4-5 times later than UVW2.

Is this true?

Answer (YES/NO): NO